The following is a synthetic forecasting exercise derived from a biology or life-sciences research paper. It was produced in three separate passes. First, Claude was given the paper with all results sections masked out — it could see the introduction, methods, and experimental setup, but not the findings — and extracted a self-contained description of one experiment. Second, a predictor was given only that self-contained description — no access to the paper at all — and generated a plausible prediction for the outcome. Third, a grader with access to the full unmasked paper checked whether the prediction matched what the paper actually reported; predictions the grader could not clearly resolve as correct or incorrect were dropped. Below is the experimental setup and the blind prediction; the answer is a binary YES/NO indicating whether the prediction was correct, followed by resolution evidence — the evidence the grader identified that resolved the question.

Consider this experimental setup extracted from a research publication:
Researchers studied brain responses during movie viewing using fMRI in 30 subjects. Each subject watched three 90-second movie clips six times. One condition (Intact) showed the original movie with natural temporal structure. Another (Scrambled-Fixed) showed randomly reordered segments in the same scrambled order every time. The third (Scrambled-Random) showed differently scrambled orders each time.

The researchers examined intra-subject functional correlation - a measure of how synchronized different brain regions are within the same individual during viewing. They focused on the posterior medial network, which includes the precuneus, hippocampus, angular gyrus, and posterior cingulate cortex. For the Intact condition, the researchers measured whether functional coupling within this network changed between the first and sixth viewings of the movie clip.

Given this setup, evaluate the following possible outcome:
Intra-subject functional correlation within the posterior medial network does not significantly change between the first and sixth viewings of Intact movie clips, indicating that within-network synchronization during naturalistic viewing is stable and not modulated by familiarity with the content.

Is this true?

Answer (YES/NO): NO